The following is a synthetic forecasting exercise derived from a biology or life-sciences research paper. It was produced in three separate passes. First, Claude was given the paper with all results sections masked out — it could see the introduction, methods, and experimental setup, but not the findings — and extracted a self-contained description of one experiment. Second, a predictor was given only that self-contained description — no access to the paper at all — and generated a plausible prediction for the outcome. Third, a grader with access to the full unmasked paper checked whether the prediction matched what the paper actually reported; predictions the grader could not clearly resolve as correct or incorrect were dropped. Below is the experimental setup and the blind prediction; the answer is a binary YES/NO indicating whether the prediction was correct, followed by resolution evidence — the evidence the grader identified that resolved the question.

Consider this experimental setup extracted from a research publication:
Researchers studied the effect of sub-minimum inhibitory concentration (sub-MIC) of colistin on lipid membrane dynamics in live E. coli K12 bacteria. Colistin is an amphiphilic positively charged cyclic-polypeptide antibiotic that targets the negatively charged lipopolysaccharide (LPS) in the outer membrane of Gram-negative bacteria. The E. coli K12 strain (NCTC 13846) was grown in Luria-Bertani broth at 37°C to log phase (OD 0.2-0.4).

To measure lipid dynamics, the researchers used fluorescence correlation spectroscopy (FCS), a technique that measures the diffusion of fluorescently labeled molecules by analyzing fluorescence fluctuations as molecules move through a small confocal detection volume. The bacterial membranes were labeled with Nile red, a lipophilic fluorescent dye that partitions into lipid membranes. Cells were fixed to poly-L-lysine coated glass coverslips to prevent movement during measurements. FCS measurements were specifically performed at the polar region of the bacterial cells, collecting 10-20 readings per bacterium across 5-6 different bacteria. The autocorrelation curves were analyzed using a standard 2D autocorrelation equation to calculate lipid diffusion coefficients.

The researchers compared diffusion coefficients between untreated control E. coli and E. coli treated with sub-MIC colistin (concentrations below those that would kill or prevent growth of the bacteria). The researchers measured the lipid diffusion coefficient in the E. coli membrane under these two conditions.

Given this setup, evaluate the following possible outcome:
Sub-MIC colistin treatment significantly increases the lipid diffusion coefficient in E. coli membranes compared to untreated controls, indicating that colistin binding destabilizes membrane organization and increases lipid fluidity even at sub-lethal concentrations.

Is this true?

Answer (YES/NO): YES